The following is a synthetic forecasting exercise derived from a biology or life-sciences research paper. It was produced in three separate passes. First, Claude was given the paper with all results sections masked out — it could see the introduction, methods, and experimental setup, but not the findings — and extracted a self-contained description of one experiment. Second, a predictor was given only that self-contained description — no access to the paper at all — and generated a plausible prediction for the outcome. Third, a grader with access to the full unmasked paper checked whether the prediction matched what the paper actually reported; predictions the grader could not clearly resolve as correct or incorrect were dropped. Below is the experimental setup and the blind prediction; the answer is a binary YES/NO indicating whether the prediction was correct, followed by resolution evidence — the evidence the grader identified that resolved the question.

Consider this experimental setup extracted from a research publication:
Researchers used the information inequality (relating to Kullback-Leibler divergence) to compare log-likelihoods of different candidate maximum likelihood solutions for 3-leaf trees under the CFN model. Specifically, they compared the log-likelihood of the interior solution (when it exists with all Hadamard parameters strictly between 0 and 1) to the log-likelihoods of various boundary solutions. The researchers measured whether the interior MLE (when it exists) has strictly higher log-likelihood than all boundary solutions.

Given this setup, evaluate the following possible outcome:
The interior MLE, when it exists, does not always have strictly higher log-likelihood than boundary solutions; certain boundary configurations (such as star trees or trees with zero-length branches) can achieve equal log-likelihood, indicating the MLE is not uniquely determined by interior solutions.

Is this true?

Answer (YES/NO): NO